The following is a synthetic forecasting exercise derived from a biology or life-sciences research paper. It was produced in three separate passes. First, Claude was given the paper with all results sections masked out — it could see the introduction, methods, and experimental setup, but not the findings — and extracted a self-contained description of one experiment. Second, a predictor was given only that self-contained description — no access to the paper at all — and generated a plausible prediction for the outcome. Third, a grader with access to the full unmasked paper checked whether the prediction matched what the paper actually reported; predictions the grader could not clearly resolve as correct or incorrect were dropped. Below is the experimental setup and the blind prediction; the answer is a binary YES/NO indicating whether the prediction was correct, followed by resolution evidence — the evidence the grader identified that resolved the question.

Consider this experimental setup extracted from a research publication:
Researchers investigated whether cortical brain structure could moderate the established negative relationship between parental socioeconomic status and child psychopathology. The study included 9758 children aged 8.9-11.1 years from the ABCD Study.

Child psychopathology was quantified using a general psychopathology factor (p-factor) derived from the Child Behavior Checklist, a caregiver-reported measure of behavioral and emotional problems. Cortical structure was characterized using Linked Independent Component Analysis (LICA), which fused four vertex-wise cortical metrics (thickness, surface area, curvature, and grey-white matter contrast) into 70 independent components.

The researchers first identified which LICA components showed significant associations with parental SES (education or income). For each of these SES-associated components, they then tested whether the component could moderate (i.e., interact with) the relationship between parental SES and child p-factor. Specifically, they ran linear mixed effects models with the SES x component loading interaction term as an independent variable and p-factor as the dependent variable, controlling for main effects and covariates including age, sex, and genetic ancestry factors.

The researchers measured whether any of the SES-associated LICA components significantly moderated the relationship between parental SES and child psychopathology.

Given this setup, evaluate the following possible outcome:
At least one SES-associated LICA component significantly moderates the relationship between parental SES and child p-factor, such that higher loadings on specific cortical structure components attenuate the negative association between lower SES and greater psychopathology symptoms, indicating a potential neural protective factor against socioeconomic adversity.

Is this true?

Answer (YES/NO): YES